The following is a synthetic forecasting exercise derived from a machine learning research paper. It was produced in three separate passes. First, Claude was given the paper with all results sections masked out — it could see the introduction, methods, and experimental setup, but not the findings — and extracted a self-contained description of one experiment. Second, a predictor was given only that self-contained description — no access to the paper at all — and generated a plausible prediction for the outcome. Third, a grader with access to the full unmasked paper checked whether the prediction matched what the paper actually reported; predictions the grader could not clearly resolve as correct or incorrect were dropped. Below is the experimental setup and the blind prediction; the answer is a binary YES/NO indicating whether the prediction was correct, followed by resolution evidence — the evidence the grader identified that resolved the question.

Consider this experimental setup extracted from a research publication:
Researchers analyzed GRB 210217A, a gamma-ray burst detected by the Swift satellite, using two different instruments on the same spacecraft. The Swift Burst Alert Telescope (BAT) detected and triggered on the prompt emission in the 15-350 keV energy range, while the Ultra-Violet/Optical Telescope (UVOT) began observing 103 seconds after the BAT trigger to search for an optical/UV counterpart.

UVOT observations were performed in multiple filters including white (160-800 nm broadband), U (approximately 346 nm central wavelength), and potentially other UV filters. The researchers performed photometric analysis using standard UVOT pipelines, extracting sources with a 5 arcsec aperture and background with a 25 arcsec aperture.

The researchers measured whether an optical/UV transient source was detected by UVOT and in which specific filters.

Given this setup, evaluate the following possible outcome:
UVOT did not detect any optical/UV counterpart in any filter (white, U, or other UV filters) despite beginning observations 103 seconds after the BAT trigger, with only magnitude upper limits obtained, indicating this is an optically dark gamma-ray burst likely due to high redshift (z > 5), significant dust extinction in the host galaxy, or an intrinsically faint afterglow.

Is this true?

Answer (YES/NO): NO